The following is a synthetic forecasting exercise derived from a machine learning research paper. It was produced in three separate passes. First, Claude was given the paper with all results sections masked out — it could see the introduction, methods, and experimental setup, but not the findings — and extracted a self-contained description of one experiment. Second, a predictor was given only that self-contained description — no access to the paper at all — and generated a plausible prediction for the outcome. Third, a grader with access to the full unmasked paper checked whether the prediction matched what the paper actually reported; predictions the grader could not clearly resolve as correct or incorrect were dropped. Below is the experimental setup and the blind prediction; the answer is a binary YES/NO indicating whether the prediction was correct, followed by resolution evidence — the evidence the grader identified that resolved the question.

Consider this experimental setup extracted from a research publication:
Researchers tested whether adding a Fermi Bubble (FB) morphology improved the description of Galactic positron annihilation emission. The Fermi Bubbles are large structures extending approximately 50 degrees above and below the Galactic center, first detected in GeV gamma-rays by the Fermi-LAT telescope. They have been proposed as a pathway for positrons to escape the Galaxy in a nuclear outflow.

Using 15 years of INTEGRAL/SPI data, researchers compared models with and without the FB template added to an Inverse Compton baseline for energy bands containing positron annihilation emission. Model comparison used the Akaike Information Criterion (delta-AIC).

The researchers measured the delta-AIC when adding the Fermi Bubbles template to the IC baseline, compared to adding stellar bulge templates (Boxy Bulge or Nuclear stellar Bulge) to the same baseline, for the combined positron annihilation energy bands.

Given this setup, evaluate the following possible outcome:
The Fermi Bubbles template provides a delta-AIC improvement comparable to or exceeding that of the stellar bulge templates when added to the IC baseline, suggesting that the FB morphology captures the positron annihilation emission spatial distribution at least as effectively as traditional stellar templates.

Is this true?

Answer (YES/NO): NO